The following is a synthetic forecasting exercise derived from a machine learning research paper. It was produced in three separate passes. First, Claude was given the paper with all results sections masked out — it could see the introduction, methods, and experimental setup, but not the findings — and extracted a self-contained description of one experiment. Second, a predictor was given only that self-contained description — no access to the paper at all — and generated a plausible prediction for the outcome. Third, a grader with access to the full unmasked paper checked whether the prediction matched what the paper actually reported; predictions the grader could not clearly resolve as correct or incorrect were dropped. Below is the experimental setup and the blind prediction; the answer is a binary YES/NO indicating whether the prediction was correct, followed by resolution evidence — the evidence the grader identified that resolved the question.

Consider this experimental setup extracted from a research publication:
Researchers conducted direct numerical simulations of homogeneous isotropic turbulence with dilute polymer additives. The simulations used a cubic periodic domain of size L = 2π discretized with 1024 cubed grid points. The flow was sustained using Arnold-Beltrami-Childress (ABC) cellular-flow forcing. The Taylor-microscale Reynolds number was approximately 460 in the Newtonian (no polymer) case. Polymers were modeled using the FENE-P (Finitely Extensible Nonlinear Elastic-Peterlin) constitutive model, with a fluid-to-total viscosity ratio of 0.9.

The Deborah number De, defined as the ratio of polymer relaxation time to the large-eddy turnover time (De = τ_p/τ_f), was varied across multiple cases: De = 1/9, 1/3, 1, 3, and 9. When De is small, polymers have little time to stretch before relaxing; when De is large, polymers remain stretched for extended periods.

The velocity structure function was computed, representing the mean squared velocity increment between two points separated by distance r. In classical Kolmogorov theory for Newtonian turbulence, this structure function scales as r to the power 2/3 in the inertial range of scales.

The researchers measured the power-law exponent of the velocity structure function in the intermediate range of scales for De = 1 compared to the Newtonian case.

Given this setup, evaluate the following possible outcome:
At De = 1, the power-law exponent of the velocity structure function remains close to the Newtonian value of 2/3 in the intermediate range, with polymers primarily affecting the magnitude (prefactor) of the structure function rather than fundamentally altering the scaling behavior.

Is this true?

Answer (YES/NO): NO